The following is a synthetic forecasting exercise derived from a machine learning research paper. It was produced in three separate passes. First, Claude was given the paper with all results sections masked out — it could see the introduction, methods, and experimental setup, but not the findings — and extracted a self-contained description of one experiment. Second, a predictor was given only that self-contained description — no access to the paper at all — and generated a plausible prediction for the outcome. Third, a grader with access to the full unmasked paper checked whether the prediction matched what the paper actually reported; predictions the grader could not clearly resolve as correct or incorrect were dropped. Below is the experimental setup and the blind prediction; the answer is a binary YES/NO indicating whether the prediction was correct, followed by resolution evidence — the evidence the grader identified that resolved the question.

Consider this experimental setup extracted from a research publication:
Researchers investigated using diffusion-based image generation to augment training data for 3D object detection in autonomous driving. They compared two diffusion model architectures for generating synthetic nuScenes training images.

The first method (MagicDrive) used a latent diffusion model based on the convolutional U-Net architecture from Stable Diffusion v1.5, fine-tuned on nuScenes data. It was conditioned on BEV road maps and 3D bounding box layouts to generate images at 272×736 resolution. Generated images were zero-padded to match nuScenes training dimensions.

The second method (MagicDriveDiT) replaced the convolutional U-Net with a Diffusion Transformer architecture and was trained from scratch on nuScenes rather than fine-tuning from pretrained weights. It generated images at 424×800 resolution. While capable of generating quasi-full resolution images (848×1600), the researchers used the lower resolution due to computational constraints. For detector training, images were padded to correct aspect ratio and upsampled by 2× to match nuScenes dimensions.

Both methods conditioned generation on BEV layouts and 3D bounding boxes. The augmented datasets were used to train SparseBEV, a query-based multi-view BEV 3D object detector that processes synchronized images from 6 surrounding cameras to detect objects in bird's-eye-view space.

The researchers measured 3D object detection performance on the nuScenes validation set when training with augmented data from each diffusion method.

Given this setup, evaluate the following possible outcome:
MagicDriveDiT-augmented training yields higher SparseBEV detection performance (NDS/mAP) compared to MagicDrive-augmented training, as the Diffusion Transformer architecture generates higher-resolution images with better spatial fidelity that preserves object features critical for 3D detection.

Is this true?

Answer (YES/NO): NO